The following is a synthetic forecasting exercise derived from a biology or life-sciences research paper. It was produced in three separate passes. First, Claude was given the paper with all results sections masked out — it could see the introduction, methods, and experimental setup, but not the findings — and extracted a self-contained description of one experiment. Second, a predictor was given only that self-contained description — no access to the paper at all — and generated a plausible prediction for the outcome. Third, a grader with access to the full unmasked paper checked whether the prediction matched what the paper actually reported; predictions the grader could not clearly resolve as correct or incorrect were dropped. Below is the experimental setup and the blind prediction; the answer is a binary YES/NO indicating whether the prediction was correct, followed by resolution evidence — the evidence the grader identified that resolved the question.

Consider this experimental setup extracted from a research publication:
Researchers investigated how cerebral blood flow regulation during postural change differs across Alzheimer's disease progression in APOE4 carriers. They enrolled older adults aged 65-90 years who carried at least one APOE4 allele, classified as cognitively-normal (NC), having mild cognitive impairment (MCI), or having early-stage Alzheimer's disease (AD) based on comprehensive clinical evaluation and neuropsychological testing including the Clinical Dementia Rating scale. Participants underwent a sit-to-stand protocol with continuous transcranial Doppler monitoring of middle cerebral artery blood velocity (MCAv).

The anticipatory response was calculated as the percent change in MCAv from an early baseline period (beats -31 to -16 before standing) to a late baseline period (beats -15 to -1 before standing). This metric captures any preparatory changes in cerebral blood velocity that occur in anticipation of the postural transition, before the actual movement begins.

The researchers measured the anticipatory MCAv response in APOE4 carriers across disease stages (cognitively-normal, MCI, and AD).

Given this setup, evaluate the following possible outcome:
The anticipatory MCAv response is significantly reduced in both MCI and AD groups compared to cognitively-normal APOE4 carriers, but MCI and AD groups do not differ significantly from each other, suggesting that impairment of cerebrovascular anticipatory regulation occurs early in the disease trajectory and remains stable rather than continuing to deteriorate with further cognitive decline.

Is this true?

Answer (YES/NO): YES